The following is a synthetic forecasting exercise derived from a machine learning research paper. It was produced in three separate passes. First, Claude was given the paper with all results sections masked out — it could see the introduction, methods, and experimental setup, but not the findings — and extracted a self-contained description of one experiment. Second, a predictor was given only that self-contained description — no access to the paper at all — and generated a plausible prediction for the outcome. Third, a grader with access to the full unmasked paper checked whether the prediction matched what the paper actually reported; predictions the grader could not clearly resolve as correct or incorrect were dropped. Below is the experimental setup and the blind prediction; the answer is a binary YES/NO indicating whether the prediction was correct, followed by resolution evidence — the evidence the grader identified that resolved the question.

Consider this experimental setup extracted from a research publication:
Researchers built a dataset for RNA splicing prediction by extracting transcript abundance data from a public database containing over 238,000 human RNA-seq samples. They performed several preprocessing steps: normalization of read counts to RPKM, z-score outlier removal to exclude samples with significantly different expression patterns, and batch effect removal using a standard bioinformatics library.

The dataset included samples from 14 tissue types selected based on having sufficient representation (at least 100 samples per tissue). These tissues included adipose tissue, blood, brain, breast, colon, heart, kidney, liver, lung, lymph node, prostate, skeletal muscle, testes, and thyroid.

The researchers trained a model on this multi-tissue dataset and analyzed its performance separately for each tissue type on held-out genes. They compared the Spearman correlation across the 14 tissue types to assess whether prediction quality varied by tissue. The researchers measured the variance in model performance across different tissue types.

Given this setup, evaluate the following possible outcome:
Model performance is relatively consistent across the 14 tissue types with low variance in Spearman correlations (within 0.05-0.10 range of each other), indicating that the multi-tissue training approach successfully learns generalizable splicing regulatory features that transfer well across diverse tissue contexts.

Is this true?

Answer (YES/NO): NO